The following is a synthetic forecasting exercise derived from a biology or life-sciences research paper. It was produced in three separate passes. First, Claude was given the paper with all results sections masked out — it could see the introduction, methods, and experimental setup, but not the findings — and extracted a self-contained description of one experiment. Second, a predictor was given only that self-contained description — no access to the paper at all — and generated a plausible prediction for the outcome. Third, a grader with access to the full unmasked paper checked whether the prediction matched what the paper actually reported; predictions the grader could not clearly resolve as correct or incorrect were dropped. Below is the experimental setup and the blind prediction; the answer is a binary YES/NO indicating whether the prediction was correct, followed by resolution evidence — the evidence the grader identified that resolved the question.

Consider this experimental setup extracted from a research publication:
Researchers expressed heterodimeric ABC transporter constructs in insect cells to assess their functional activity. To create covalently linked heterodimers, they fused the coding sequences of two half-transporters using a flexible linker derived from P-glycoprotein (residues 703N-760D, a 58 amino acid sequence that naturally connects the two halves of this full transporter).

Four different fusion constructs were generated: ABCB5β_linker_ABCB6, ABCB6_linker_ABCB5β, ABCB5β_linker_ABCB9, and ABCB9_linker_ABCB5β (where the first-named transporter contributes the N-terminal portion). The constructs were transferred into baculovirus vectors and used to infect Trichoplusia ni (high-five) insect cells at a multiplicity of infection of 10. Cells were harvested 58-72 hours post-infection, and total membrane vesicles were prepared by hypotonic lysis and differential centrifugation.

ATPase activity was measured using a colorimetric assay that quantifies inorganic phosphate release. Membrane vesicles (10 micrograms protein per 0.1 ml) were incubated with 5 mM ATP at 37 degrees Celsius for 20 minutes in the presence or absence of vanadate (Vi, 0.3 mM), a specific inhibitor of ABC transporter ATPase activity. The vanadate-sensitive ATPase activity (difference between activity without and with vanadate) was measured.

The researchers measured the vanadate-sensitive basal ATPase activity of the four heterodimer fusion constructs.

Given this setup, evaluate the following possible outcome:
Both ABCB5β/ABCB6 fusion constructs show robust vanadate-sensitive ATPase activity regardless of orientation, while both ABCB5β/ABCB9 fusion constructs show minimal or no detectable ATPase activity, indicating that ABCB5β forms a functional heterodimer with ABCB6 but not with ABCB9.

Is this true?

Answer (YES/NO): NO